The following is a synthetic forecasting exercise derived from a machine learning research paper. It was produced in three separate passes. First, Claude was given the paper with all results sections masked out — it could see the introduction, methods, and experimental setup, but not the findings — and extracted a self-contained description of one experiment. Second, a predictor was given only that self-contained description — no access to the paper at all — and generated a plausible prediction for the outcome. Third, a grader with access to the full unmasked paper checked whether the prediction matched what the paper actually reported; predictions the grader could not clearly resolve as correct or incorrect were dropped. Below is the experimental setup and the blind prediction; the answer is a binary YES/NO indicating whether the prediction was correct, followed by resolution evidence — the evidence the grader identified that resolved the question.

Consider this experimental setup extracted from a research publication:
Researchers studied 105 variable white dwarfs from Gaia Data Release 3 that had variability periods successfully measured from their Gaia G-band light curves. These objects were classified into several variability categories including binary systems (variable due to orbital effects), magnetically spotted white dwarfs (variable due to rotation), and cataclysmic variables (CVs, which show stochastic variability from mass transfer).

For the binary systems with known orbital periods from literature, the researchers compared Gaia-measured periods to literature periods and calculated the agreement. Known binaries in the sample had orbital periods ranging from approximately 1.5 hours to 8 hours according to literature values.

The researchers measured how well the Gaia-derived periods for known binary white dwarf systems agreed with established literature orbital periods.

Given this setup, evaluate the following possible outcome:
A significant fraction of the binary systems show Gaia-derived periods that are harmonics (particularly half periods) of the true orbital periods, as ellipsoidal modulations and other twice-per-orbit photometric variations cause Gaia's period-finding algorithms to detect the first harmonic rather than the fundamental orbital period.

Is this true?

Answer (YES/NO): NO